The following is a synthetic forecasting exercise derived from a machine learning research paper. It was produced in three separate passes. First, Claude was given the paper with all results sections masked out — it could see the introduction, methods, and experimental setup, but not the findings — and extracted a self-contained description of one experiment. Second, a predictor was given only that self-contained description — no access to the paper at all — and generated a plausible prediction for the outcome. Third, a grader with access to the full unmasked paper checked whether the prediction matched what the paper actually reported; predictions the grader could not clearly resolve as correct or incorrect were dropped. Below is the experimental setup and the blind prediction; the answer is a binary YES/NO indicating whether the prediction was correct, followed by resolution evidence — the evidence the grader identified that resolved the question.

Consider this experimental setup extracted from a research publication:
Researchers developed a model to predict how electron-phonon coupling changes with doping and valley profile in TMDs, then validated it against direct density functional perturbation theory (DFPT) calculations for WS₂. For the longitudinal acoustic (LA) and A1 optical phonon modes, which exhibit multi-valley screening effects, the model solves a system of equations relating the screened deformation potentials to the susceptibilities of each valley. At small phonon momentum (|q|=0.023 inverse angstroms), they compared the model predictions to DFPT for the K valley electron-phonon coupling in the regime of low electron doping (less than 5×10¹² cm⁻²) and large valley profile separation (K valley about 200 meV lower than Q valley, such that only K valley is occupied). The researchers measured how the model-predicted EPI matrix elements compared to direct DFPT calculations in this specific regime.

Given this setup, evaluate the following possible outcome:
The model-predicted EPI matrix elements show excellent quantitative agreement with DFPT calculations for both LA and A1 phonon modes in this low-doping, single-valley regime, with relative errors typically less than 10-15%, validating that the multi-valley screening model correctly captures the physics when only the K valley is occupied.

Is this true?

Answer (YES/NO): NO